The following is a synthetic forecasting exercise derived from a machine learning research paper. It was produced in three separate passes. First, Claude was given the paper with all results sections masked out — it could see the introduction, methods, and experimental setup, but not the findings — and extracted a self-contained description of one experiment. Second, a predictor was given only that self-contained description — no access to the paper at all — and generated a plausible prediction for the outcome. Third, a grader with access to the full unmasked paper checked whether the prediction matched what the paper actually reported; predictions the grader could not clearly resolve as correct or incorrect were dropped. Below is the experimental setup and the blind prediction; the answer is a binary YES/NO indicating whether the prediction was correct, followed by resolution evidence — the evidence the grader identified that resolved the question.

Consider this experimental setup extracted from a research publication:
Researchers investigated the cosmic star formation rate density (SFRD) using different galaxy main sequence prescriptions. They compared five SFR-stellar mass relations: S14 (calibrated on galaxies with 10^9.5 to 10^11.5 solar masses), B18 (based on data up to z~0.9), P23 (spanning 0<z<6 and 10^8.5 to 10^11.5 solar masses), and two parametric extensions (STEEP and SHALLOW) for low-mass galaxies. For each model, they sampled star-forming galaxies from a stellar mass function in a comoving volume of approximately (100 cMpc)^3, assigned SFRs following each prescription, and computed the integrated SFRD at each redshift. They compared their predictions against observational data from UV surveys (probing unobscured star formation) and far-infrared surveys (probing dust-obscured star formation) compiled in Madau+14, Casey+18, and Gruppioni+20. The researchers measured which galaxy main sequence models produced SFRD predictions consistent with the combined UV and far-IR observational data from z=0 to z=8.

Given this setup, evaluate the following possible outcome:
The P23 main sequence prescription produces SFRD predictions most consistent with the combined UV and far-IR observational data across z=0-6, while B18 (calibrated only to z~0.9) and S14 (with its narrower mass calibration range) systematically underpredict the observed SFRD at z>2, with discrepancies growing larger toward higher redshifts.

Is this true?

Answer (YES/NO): NO